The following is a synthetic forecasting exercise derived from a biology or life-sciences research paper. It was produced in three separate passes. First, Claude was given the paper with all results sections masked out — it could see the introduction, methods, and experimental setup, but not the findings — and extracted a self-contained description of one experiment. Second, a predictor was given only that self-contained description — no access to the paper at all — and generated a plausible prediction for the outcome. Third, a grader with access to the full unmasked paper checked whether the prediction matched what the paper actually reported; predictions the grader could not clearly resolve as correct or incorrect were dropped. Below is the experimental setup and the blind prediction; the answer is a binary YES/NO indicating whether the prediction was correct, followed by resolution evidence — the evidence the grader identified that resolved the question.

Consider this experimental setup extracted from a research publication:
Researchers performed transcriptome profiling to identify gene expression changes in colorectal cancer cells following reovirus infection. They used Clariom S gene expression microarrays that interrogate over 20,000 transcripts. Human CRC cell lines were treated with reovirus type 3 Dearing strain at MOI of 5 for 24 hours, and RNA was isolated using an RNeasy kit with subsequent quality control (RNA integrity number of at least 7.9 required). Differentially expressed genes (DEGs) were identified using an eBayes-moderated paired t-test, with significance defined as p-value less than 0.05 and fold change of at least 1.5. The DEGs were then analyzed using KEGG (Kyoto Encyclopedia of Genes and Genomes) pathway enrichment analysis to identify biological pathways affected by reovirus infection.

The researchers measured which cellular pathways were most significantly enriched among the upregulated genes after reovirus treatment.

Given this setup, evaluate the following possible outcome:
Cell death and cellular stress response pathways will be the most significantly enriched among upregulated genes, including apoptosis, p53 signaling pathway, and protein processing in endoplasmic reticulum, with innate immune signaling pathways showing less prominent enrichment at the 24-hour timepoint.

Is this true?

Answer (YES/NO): NO